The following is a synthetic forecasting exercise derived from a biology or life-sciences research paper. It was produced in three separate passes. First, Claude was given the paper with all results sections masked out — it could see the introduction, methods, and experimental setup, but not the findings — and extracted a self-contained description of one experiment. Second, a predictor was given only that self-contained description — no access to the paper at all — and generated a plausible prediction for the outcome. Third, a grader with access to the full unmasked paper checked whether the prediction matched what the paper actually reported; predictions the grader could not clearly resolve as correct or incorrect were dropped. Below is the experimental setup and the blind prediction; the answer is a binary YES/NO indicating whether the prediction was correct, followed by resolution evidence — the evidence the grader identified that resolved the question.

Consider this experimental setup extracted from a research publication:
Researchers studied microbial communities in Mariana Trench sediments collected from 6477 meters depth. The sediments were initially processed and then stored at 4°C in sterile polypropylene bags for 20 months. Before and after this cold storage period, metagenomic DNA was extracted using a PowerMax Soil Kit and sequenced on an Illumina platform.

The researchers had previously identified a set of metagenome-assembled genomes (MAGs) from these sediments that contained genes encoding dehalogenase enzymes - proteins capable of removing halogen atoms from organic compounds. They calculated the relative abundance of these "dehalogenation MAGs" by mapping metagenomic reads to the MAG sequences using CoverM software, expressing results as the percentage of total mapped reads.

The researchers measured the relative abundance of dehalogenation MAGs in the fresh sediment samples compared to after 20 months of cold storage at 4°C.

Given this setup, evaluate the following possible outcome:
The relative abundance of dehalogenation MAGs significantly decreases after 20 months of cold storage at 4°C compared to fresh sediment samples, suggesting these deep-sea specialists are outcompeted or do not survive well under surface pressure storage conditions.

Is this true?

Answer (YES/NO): NO